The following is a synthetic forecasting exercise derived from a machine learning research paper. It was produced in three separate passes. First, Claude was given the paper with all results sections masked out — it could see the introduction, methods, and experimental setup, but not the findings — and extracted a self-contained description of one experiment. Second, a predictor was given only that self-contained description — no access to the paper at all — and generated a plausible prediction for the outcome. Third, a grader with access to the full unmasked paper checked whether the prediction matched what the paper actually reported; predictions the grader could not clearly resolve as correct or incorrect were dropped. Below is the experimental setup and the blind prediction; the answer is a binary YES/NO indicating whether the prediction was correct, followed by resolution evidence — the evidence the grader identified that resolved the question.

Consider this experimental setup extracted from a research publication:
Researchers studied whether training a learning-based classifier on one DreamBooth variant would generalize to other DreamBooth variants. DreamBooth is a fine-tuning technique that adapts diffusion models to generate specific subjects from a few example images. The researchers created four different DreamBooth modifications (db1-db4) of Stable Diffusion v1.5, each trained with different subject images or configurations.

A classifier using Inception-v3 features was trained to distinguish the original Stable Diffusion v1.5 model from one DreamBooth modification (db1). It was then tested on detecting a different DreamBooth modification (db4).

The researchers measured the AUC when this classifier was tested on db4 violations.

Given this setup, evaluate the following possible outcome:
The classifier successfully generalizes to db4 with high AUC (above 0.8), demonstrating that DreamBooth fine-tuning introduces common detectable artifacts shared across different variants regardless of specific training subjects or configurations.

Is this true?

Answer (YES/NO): NO